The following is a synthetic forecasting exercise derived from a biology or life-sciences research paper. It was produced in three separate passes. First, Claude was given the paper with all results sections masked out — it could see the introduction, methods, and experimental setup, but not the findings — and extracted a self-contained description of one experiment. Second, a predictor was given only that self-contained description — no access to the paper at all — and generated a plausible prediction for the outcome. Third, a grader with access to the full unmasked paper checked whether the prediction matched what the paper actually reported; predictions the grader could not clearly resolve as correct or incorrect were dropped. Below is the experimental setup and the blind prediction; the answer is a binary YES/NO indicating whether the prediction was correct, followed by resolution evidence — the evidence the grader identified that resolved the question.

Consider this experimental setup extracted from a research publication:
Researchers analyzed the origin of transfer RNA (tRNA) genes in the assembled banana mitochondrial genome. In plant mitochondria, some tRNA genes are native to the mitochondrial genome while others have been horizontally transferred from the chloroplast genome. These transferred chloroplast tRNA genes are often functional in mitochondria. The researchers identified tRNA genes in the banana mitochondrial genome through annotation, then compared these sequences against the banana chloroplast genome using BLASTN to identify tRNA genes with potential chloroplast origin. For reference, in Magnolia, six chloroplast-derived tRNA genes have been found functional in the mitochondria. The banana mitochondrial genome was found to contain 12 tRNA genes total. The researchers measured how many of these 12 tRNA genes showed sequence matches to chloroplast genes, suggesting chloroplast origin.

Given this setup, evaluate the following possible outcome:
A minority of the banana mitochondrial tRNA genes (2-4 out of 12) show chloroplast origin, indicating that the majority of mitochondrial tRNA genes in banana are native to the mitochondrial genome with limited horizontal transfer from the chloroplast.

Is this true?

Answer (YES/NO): NO